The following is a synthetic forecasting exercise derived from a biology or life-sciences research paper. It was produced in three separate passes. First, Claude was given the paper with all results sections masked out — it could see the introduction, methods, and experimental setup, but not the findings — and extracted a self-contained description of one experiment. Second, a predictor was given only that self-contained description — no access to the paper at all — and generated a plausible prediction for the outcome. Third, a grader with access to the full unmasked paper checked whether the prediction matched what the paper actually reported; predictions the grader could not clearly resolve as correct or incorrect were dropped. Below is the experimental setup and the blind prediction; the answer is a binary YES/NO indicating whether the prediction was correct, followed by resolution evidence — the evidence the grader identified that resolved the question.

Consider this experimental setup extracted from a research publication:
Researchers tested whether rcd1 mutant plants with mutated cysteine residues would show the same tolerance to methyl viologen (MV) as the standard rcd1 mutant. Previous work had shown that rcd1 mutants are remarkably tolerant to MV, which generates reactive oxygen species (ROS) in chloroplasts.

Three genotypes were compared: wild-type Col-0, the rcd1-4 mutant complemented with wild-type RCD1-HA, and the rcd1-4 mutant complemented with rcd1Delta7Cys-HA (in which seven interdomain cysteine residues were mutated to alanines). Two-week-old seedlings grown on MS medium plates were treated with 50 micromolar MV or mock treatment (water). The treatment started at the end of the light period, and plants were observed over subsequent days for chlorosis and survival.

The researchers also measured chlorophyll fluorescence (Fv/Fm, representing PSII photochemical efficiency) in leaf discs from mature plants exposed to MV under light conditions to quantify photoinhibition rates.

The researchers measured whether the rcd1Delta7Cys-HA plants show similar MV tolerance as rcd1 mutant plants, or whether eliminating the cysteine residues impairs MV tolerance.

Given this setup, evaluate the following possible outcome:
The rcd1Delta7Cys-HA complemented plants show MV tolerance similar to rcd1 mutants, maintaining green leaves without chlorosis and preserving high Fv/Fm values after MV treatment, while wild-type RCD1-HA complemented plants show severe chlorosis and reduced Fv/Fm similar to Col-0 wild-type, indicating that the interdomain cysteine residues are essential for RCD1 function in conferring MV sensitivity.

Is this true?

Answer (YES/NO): NO